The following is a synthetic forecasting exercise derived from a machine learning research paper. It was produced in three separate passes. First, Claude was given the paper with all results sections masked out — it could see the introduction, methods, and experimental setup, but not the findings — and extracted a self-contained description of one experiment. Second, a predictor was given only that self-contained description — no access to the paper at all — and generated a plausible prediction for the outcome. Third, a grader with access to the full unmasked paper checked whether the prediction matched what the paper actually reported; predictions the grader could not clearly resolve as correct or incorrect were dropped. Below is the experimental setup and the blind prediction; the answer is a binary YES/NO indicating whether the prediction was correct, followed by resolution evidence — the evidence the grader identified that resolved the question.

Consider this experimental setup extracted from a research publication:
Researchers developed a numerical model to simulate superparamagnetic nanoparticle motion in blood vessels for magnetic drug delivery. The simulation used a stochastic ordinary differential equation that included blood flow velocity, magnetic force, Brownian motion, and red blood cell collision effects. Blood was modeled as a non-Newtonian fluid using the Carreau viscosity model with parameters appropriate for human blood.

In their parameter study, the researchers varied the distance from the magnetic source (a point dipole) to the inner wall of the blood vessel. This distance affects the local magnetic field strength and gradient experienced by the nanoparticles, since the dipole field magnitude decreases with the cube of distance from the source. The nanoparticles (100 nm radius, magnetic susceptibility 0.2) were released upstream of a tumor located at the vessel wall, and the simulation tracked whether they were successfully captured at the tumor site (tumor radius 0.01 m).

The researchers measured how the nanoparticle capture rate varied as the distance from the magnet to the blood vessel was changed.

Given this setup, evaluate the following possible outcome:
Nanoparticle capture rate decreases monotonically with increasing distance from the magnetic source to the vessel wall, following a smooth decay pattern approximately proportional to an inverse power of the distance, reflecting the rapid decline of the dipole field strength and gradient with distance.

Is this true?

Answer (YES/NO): NO